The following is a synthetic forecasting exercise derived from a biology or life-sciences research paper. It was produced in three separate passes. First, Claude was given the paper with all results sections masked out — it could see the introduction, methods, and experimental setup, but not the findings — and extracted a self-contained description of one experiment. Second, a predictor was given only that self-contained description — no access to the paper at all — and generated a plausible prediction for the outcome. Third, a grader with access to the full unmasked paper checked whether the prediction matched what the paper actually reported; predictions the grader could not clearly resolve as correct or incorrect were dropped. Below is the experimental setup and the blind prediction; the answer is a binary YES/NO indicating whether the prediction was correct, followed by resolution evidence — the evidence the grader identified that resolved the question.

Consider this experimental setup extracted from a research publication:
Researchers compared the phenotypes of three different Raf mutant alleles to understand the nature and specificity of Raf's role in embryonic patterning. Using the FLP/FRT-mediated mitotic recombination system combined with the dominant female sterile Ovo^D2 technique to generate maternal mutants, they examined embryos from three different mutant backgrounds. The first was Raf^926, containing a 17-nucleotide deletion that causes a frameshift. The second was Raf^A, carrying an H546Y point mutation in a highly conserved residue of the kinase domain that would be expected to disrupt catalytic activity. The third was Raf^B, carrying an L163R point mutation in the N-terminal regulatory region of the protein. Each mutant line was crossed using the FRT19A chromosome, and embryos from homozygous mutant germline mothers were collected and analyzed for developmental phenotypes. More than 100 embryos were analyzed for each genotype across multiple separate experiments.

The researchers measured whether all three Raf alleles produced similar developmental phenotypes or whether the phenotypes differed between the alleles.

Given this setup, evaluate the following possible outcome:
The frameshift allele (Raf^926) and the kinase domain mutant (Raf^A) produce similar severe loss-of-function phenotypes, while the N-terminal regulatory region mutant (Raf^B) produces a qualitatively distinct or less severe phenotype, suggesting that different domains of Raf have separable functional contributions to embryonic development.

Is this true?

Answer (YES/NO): NO